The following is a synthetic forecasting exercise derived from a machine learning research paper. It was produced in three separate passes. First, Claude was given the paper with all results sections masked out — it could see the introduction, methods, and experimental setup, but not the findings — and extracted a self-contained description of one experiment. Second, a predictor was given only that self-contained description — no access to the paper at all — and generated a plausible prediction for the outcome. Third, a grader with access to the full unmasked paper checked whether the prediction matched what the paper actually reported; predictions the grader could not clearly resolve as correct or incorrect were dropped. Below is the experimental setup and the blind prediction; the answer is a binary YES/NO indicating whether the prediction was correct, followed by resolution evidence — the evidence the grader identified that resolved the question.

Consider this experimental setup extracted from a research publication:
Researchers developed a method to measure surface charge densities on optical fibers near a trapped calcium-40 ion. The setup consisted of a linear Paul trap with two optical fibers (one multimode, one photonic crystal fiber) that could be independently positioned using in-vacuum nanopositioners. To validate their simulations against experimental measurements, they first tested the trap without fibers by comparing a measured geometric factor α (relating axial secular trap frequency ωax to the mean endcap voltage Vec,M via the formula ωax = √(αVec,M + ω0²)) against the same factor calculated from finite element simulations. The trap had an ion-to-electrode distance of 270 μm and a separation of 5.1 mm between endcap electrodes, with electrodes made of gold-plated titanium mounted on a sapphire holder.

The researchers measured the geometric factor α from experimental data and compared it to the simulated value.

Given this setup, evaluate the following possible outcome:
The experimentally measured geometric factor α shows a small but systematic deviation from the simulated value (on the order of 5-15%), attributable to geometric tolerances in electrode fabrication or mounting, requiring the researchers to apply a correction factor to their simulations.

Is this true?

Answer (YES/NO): NO